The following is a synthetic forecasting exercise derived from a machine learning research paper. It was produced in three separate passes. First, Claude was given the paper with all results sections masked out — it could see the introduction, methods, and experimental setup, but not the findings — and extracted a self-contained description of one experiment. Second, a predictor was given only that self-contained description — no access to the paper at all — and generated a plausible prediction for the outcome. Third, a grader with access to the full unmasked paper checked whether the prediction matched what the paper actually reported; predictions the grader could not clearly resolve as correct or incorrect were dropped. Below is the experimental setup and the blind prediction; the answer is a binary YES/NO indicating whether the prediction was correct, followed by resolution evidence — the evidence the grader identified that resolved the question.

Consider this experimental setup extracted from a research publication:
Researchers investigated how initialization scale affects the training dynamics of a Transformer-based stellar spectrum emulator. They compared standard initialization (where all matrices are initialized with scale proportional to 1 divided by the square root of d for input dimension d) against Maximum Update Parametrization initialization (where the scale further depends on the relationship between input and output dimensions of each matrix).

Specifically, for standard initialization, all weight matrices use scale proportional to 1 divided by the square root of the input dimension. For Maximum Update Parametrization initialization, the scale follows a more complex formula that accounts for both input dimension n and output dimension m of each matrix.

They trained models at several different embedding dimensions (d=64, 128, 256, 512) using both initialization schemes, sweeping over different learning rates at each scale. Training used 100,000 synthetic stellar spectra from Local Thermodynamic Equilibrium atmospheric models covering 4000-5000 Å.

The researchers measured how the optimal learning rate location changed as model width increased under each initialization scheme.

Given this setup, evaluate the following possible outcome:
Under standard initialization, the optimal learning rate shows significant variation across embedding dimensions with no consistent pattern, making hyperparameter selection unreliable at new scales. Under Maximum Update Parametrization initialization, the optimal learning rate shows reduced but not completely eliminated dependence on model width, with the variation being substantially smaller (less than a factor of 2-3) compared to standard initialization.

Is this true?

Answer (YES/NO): NO